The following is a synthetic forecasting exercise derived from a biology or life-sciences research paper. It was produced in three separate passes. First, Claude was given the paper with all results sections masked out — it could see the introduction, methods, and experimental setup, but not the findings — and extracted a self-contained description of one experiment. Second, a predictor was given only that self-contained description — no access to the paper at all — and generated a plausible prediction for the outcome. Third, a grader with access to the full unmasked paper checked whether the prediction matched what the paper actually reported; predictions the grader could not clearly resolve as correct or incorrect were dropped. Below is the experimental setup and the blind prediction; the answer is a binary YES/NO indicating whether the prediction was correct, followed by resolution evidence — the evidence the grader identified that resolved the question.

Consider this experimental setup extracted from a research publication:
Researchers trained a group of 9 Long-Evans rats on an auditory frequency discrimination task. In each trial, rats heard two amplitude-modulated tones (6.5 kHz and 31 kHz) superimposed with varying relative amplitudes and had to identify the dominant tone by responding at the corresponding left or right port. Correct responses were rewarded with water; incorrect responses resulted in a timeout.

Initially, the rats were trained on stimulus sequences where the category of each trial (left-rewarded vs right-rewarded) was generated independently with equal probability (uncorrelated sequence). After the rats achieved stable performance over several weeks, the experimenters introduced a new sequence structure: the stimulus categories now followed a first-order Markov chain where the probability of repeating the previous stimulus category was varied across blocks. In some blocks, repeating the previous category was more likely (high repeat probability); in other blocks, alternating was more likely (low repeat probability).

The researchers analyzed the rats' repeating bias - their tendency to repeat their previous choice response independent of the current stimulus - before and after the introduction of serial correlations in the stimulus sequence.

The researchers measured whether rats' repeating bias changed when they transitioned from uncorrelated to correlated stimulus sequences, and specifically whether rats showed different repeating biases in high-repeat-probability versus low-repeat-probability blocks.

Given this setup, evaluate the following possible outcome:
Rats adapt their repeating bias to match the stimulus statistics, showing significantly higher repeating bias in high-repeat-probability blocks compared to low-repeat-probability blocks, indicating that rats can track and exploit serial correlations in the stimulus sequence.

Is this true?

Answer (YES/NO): YES